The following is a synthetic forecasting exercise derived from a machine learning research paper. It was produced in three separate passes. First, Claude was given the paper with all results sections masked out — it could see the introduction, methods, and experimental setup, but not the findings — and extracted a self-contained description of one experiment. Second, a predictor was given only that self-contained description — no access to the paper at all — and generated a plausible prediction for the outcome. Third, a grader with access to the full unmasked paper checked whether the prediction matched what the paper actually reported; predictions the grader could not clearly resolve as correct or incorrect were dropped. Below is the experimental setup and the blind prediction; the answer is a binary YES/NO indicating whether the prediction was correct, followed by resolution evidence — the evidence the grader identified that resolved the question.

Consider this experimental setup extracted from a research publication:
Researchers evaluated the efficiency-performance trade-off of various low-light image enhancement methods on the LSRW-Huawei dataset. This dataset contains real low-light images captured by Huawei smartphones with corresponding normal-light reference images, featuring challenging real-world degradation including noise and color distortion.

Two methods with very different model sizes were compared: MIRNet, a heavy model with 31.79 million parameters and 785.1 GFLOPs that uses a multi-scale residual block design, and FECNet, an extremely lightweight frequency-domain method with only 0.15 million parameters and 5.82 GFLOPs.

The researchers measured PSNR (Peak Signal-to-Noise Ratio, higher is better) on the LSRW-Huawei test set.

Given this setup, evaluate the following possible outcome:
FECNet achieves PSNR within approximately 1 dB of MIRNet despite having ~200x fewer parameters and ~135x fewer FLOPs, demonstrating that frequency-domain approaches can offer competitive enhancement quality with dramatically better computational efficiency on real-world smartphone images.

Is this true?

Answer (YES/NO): NO